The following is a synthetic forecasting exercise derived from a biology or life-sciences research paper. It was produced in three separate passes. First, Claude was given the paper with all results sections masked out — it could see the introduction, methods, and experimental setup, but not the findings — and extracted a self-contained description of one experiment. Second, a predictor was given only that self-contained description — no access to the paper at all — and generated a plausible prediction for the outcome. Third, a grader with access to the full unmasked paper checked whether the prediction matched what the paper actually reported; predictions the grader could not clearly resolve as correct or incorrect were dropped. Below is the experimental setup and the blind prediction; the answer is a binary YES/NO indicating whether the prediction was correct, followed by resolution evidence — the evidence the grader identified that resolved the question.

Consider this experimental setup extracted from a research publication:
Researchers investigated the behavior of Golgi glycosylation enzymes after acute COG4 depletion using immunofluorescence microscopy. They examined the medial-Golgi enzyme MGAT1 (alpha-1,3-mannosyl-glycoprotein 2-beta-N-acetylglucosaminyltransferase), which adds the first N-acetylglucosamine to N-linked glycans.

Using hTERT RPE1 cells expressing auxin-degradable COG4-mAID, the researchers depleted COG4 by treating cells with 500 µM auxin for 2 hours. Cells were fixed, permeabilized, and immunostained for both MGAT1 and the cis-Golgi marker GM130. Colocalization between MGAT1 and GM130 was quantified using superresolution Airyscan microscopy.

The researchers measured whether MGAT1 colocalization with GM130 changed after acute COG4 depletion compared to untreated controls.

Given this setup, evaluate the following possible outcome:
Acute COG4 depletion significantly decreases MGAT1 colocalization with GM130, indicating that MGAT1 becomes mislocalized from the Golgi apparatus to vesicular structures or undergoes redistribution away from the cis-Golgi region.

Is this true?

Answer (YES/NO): YES